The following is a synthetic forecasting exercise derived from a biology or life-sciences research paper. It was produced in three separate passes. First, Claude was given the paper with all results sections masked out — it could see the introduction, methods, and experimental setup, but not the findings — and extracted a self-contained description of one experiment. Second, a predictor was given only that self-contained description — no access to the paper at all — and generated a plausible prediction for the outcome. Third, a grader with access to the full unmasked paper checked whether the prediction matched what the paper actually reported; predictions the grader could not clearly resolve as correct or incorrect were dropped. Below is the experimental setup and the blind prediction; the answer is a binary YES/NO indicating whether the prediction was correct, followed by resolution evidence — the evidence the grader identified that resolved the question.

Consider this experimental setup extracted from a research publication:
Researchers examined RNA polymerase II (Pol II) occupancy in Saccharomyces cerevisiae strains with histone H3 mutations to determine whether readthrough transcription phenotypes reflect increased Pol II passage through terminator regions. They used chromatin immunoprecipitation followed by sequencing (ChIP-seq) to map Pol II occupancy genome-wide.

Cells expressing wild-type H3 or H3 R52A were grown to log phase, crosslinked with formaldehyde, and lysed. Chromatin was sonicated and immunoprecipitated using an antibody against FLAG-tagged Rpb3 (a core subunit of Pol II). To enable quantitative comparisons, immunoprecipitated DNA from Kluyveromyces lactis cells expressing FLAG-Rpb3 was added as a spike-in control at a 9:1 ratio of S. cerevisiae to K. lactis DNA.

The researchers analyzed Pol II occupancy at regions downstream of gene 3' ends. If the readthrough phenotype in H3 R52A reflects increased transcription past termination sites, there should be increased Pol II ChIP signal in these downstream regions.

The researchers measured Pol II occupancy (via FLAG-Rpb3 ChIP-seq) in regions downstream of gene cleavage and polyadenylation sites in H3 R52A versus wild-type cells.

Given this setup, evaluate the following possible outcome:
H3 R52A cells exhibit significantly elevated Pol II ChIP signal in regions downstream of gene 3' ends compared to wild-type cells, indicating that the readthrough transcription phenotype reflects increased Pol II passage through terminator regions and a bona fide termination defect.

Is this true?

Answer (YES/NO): NO